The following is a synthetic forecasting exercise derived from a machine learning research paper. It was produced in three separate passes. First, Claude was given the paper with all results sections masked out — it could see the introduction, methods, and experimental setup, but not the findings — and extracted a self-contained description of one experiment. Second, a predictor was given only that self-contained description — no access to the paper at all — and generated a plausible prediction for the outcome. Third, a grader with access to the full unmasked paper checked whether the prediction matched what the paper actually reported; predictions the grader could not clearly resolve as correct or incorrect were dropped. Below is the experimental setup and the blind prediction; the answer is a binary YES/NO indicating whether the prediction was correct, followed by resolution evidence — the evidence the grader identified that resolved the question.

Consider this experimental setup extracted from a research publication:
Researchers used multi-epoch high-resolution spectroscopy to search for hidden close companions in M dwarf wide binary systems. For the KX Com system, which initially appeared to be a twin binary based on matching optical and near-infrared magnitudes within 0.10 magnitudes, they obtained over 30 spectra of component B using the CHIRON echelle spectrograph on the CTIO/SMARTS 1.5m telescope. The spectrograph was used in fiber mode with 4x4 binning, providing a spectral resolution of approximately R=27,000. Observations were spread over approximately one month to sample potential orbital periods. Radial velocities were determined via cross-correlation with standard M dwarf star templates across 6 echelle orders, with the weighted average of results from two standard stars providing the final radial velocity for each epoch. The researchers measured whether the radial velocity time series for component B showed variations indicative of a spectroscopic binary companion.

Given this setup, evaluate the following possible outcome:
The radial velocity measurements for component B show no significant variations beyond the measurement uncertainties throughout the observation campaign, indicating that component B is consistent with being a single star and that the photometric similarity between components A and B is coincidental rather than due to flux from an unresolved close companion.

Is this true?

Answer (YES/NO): NO